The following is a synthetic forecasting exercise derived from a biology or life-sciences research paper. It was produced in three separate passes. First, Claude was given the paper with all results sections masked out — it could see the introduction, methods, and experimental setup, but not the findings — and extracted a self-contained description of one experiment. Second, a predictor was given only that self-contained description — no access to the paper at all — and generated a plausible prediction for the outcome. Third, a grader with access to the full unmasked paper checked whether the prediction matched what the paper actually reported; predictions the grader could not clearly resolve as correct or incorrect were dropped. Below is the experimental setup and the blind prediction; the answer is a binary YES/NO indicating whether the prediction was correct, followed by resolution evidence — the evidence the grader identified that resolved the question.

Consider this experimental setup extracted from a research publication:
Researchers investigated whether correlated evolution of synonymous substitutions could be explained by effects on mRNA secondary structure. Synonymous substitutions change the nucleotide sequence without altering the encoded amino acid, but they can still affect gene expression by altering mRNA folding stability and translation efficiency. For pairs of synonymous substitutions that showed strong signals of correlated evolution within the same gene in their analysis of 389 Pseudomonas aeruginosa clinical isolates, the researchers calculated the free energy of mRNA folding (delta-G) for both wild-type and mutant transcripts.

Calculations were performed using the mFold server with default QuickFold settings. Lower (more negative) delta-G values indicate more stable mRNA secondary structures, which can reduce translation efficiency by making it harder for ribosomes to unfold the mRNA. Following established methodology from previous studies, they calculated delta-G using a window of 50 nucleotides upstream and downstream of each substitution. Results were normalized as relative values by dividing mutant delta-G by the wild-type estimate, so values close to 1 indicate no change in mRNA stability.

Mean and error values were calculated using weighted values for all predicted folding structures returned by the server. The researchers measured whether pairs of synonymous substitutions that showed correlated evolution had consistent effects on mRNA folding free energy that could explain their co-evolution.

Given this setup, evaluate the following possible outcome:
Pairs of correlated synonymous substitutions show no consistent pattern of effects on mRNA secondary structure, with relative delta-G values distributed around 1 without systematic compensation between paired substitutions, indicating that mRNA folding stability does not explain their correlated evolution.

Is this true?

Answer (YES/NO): YES